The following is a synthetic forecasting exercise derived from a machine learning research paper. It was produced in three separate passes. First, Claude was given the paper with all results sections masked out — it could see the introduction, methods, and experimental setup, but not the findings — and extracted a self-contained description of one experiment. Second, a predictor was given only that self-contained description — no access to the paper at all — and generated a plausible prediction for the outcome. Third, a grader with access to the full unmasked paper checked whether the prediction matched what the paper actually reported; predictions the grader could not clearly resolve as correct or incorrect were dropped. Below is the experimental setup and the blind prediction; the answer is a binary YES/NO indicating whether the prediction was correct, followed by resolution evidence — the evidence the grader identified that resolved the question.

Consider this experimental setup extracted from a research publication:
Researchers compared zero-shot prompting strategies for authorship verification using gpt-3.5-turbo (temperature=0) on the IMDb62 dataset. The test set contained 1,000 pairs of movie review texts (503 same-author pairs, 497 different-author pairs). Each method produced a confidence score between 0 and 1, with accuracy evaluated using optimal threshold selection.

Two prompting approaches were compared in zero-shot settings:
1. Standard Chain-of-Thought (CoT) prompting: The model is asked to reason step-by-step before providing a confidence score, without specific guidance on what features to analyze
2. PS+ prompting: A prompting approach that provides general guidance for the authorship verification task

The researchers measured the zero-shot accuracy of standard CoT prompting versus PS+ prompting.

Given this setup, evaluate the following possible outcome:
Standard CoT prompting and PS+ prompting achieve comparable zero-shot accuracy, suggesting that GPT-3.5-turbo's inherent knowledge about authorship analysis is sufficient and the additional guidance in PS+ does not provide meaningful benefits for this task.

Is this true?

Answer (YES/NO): YES